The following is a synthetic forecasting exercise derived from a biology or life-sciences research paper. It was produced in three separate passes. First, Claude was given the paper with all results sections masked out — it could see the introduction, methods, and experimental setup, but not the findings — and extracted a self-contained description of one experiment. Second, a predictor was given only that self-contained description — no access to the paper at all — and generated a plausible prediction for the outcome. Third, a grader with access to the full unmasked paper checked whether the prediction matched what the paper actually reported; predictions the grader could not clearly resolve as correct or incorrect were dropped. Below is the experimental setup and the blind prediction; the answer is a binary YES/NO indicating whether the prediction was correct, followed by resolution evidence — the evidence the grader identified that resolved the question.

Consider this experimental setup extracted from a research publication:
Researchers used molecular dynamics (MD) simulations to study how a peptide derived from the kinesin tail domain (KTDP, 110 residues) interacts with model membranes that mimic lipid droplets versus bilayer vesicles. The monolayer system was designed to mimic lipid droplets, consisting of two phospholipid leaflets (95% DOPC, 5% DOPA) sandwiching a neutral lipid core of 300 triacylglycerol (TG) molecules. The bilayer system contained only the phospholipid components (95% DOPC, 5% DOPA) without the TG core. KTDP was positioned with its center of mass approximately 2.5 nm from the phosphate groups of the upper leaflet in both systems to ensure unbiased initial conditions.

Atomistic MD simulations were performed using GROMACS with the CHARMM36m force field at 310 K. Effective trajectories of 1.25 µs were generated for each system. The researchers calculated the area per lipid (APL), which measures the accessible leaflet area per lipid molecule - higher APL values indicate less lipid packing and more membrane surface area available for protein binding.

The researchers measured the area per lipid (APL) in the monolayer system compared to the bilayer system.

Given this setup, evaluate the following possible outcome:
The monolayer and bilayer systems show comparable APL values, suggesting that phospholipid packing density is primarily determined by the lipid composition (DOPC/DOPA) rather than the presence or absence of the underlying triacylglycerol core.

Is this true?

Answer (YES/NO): NO